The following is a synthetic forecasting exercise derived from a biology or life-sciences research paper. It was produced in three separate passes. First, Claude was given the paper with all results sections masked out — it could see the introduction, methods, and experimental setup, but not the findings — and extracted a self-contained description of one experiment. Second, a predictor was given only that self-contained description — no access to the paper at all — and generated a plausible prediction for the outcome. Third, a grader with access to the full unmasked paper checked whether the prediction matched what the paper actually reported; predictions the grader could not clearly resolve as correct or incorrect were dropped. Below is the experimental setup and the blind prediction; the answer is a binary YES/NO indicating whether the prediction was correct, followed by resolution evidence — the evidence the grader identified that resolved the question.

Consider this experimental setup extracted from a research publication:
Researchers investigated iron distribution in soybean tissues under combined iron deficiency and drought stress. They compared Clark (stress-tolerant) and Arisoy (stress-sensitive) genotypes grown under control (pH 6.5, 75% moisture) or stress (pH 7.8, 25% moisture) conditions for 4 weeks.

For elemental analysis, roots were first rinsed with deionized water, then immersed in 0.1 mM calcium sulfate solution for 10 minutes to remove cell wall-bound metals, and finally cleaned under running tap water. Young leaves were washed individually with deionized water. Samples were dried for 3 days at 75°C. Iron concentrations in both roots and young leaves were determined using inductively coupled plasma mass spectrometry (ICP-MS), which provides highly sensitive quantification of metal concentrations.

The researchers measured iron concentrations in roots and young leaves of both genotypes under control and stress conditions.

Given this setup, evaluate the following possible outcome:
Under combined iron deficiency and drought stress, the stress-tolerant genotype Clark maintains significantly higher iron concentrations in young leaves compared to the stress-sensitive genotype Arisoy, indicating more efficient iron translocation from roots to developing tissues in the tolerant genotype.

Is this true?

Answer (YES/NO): YES